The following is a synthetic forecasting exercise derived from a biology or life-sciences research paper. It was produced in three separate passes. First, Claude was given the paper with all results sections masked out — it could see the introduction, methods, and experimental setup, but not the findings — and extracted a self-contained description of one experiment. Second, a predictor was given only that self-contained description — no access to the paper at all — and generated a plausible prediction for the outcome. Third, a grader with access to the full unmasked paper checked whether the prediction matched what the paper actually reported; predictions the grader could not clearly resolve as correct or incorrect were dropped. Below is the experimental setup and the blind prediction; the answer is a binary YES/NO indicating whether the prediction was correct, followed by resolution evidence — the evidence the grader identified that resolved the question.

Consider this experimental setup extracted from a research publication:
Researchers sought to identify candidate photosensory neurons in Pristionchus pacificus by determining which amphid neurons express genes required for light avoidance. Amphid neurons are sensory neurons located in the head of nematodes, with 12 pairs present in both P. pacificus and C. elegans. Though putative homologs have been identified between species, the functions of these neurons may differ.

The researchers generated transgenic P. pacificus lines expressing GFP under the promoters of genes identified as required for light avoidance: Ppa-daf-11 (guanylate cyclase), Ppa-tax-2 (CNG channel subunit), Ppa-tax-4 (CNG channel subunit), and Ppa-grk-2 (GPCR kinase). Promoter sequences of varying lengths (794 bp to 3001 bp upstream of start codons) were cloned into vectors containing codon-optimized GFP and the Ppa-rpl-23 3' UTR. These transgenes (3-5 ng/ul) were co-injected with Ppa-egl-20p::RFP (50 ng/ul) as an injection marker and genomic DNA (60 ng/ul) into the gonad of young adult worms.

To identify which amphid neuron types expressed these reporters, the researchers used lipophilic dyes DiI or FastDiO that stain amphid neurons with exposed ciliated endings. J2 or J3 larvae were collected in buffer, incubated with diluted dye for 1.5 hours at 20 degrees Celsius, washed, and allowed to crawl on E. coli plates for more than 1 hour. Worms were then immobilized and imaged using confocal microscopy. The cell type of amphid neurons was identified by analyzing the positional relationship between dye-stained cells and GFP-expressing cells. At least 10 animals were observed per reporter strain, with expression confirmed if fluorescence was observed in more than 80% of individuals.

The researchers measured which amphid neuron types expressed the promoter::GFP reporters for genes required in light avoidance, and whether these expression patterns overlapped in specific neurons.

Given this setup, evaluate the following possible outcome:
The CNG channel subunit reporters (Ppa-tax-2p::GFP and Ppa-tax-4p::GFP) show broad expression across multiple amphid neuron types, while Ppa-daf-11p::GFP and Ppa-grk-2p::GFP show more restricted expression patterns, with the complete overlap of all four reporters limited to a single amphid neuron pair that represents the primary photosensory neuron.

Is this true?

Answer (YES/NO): NO